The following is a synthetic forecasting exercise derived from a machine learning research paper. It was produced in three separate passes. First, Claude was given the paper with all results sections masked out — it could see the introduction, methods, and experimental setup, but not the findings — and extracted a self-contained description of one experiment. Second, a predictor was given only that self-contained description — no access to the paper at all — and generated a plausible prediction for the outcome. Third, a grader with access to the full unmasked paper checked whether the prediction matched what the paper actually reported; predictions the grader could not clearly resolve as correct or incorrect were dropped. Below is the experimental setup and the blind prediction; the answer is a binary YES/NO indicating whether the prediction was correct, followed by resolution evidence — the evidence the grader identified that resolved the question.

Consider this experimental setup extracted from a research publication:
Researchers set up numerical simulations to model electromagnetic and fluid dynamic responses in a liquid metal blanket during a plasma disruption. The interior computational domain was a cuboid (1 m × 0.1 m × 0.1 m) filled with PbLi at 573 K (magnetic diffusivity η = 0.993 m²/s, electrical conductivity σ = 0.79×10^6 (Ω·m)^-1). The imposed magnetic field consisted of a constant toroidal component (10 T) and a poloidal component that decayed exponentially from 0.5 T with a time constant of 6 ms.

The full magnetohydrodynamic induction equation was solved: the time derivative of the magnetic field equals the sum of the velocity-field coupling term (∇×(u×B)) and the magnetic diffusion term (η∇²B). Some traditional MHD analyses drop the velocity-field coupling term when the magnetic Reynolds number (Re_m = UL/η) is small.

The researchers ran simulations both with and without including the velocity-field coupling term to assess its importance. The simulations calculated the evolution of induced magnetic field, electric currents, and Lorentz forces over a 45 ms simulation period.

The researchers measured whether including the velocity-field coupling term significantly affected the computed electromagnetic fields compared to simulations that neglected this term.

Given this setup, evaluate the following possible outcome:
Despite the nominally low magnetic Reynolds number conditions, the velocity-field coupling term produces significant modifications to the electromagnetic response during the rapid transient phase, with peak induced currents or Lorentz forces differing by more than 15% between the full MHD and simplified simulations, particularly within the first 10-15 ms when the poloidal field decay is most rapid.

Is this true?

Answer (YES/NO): YES